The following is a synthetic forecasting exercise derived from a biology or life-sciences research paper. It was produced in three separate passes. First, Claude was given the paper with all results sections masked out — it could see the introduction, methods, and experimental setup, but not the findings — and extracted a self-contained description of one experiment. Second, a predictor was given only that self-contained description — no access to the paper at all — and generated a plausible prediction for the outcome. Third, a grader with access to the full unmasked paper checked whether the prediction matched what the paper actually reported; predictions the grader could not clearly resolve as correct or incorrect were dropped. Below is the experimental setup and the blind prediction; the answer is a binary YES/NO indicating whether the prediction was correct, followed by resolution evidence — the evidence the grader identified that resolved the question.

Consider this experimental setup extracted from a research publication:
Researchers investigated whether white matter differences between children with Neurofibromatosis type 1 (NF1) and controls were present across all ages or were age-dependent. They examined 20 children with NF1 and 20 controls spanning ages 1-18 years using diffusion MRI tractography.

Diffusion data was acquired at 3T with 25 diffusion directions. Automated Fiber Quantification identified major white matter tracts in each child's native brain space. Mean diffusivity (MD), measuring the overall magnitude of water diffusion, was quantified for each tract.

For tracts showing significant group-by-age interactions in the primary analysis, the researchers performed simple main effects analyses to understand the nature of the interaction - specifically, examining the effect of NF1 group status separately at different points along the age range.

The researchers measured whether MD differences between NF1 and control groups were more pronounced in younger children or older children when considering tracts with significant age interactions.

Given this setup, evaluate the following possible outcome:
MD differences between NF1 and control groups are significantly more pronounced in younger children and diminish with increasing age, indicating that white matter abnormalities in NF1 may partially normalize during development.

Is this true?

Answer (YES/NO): YES